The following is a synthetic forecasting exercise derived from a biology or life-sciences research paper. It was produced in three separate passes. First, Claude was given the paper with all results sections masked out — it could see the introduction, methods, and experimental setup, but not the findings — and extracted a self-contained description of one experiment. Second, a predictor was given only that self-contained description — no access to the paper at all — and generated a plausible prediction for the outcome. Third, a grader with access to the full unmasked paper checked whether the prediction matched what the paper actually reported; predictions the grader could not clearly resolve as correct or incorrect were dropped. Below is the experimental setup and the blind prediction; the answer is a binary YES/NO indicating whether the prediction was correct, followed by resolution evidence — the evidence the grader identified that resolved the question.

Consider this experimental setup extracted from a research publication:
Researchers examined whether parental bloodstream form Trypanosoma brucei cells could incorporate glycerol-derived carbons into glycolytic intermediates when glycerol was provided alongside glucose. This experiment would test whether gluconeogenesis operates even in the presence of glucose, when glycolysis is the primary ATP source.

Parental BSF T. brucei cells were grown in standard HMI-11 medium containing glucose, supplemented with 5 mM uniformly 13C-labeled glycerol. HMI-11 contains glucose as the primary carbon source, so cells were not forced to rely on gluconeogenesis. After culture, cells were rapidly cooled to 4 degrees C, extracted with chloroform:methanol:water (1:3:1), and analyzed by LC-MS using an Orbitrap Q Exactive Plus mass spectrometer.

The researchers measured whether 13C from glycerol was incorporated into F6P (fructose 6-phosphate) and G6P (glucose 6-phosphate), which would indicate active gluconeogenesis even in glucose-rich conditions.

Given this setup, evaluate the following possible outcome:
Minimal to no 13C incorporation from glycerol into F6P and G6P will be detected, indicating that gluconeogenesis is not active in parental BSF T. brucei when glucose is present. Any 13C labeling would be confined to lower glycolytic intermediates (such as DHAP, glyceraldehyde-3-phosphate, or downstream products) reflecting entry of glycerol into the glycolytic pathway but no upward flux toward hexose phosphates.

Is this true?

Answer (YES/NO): NO